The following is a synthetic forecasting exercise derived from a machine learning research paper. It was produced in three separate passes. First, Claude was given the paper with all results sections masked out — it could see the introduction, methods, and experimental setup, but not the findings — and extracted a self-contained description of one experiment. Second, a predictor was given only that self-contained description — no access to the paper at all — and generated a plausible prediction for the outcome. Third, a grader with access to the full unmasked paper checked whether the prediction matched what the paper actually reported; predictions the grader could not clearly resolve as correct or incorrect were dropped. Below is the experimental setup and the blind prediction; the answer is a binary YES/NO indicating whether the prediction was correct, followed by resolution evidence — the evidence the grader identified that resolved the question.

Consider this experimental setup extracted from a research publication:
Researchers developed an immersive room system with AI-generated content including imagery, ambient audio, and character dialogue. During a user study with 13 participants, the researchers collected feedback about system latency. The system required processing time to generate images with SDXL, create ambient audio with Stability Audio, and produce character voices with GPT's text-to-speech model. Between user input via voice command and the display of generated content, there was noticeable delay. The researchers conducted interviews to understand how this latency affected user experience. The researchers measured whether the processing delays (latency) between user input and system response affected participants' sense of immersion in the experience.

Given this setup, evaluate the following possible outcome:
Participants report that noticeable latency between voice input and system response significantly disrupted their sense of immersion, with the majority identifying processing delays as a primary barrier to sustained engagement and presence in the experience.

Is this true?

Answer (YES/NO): NO